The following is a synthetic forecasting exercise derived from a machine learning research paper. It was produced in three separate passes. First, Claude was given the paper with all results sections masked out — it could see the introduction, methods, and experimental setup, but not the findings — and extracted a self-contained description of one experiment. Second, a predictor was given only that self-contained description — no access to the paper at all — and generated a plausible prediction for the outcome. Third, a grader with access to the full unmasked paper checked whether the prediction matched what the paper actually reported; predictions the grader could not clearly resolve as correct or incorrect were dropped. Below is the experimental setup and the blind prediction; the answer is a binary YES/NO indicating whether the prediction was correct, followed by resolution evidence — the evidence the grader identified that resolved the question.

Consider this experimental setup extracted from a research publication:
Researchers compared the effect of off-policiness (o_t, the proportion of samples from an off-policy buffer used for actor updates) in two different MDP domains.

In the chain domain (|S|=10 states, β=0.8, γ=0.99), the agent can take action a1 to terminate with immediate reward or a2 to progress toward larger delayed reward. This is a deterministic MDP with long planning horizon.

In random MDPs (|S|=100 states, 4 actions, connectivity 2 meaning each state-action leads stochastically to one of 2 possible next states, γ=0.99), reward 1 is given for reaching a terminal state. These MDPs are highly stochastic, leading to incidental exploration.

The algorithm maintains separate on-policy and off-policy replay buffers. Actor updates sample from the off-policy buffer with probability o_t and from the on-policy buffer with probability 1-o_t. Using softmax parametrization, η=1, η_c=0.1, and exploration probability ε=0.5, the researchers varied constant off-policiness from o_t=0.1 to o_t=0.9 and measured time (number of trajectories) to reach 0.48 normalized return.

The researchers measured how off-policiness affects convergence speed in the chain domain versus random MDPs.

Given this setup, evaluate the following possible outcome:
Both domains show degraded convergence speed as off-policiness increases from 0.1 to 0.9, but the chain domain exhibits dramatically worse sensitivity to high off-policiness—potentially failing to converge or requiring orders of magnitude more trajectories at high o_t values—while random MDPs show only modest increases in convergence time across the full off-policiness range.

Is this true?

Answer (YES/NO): NO